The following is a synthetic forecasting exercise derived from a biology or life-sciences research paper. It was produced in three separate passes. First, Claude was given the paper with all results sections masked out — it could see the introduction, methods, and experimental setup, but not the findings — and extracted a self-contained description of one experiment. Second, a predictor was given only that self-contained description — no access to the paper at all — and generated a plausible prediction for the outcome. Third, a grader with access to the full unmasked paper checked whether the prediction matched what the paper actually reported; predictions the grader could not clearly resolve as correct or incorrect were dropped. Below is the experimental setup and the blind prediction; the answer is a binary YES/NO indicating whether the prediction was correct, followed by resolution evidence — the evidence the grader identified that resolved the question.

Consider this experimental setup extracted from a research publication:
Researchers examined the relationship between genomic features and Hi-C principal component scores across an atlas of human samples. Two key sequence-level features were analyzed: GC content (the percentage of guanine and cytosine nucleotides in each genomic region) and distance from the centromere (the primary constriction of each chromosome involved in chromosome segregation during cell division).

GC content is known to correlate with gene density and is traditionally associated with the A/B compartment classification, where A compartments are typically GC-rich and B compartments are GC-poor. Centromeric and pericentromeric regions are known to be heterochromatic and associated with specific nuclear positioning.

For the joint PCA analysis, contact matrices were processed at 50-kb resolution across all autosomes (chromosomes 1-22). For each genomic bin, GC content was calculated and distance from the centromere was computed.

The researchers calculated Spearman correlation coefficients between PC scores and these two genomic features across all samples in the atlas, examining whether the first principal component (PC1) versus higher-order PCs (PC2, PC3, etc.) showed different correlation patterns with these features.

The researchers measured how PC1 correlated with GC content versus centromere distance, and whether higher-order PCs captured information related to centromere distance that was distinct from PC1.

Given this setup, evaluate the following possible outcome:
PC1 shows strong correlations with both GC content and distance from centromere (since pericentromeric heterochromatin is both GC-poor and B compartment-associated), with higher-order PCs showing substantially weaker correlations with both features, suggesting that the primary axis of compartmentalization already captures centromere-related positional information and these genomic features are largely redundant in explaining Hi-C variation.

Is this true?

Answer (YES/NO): NO